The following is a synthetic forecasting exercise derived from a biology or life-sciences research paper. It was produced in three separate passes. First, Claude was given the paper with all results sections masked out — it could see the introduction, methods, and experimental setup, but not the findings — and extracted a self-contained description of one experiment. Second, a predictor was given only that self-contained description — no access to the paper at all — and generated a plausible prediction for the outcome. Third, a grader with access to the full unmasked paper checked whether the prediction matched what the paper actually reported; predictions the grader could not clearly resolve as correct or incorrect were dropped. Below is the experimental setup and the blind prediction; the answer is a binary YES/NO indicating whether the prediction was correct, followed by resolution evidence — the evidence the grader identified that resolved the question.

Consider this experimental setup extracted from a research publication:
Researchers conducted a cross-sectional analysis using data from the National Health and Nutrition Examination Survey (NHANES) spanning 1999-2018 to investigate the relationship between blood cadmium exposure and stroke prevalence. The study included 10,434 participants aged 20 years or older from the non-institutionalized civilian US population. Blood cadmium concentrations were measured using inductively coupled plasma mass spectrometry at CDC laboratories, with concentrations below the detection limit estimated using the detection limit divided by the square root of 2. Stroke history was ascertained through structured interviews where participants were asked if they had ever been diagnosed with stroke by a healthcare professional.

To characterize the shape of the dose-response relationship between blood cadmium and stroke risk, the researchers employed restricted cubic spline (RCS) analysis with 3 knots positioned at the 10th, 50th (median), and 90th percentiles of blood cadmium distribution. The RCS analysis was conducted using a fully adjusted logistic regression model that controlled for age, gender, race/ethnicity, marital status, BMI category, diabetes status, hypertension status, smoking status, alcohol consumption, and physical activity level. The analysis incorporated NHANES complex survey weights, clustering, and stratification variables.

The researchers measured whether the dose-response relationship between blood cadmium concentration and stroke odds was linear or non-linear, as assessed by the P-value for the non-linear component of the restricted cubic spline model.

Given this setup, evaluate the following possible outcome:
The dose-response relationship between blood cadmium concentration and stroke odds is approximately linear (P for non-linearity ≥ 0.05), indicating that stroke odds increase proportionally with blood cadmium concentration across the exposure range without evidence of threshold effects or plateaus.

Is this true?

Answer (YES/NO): NO